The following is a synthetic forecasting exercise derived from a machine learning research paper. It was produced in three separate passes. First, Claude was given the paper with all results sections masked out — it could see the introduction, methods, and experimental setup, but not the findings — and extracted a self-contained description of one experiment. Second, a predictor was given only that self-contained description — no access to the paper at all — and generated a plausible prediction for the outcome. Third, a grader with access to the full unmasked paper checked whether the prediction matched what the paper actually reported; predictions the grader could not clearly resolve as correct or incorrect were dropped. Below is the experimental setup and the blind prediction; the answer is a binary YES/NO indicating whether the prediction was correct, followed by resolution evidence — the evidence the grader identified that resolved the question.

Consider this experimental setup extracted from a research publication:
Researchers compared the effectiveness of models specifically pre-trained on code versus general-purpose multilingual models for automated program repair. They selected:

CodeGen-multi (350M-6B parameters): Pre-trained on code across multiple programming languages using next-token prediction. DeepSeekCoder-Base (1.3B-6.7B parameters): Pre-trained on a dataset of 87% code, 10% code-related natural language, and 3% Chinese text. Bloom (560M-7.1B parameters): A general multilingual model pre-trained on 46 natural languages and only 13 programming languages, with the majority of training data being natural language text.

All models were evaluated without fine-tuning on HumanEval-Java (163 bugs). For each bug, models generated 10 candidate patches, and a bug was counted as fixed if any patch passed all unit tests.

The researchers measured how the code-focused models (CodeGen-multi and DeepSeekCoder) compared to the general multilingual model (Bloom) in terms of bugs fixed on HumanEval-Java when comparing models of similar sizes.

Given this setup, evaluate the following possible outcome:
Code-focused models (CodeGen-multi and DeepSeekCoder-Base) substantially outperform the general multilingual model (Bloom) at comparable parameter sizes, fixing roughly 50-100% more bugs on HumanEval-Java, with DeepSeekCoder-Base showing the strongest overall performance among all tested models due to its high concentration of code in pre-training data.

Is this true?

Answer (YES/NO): NO